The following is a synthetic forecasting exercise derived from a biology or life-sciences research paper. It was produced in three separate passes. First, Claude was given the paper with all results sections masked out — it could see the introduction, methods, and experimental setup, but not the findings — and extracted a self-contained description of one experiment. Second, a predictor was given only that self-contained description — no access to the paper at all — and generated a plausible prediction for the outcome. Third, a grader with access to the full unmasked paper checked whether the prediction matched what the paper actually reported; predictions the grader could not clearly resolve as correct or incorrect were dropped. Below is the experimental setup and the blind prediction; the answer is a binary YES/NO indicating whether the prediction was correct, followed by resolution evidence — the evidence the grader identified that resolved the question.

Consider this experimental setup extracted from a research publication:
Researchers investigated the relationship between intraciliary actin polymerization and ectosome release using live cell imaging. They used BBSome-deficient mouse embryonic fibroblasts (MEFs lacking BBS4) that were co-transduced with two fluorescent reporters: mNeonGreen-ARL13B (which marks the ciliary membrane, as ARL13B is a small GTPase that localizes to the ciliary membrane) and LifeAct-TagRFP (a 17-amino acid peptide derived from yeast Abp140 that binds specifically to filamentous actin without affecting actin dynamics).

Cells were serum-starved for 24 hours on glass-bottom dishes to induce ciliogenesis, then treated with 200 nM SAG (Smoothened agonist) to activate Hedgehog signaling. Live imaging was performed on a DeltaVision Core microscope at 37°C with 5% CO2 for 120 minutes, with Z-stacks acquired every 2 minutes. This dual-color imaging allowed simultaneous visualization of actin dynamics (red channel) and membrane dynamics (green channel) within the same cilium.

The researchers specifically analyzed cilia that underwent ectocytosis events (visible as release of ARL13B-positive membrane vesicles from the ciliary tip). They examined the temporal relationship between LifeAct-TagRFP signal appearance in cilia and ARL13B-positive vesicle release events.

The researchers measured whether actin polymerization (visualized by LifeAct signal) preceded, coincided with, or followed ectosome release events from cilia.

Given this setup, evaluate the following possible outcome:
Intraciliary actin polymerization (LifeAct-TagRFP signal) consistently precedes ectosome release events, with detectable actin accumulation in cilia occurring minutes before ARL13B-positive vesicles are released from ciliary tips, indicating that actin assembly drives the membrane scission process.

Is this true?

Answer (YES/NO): NO